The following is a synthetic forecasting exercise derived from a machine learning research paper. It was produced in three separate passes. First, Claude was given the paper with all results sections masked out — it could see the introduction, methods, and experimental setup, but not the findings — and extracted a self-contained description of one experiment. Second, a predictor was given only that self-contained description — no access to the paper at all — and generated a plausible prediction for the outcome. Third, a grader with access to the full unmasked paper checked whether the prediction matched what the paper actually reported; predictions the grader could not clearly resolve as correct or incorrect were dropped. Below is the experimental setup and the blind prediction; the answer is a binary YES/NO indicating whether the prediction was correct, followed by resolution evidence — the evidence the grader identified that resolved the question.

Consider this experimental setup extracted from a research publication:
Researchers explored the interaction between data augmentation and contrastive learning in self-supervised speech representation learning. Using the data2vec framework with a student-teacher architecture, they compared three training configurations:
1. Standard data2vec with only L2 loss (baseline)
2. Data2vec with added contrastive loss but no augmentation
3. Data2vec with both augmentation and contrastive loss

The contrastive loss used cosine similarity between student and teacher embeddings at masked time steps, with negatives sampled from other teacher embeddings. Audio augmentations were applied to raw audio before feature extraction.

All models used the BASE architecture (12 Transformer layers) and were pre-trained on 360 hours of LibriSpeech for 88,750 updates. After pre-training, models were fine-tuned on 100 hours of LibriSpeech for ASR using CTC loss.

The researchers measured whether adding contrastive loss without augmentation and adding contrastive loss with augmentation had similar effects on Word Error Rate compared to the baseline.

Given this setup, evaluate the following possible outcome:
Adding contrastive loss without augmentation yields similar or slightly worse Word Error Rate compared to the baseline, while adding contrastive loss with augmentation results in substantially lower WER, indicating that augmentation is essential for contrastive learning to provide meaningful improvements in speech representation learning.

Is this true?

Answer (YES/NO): NO